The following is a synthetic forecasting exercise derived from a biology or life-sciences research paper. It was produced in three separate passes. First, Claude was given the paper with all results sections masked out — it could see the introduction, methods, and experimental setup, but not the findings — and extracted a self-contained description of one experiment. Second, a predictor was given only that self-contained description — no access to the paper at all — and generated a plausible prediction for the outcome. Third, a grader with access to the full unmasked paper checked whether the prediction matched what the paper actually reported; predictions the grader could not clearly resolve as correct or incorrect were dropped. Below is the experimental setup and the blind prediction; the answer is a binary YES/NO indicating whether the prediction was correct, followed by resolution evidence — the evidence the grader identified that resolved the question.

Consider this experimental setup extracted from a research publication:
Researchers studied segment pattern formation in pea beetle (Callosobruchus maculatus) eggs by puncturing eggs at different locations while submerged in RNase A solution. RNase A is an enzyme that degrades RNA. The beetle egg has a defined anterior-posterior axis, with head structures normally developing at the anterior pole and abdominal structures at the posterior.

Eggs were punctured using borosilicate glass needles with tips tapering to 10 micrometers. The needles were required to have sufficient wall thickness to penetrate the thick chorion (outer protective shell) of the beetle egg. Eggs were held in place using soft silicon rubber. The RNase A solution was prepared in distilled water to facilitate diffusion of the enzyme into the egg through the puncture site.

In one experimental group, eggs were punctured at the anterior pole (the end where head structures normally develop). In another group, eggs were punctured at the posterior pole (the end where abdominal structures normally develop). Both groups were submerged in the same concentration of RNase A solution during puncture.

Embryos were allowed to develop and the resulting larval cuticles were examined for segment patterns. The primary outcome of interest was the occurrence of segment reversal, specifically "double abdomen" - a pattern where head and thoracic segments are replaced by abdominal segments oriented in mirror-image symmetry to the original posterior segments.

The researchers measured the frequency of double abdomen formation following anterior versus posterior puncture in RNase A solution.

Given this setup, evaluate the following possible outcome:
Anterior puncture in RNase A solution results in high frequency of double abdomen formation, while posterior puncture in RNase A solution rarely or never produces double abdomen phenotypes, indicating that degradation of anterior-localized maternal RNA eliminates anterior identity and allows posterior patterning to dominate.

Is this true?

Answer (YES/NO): YES